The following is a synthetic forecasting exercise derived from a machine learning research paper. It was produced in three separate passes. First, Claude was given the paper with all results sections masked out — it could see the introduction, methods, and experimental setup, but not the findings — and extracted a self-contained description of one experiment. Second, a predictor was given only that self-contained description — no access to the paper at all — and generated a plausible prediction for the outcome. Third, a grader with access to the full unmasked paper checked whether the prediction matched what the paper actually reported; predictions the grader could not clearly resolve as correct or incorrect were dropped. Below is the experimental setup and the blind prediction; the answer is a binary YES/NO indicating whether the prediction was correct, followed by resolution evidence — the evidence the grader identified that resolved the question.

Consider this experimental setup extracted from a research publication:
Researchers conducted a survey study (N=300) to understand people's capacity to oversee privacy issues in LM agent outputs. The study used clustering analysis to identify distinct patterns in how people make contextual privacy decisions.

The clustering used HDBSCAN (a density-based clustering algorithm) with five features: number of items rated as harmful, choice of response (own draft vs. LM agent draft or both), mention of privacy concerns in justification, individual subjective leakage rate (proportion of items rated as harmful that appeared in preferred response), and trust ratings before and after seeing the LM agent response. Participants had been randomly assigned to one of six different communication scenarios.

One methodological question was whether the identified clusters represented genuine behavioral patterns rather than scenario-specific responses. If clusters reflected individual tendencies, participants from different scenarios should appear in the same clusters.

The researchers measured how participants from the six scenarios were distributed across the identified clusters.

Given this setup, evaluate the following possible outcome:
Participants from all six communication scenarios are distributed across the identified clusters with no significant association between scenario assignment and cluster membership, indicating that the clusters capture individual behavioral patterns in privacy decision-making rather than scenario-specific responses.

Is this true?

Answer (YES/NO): NO